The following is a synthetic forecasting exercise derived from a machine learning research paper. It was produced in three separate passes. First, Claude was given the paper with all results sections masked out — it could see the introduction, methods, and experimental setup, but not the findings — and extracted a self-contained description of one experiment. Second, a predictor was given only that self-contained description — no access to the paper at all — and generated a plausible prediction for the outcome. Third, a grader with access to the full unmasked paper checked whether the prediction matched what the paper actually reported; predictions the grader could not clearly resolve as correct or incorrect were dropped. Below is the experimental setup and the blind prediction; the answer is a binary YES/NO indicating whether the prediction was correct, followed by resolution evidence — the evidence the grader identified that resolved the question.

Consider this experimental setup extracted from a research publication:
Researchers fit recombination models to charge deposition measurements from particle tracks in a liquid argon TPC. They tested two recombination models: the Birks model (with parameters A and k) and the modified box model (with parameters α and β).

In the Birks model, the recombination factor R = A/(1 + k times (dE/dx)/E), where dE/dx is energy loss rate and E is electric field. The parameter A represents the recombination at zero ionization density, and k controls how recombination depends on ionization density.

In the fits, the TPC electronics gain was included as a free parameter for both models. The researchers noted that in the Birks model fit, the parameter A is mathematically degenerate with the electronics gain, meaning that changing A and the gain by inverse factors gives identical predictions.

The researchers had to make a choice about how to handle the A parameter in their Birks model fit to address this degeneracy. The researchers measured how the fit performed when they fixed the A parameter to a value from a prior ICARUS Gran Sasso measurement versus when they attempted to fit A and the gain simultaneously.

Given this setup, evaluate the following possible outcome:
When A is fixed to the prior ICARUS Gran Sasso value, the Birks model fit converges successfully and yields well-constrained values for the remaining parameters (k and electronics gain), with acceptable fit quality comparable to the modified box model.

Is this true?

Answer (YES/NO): NO